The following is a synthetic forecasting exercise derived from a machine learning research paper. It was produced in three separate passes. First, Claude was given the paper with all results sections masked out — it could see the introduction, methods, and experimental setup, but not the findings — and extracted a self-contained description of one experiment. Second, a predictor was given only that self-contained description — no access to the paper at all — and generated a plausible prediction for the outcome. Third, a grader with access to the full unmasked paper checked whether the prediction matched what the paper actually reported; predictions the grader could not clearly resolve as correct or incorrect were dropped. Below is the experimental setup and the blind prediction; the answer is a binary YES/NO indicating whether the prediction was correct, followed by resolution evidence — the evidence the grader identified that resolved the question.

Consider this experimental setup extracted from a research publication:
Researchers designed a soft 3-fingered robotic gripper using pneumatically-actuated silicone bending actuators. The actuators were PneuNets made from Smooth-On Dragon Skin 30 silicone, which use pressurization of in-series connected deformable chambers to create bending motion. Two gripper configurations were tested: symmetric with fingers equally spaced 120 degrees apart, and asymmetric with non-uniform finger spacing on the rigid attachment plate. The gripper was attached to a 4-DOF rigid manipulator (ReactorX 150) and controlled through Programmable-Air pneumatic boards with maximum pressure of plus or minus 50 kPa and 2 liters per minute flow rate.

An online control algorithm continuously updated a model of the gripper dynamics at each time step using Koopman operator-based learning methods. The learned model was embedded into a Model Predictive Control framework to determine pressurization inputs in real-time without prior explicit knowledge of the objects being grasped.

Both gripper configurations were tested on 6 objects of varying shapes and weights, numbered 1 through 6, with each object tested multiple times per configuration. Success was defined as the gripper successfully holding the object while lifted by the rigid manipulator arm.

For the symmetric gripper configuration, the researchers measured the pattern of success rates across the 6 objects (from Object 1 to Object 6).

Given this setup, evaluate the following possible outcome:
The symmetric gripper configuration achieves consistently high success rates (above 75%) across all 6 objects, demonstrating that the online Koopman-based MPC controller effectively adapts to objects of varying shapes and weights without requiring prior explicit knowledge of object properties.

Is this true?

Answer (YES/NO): NO